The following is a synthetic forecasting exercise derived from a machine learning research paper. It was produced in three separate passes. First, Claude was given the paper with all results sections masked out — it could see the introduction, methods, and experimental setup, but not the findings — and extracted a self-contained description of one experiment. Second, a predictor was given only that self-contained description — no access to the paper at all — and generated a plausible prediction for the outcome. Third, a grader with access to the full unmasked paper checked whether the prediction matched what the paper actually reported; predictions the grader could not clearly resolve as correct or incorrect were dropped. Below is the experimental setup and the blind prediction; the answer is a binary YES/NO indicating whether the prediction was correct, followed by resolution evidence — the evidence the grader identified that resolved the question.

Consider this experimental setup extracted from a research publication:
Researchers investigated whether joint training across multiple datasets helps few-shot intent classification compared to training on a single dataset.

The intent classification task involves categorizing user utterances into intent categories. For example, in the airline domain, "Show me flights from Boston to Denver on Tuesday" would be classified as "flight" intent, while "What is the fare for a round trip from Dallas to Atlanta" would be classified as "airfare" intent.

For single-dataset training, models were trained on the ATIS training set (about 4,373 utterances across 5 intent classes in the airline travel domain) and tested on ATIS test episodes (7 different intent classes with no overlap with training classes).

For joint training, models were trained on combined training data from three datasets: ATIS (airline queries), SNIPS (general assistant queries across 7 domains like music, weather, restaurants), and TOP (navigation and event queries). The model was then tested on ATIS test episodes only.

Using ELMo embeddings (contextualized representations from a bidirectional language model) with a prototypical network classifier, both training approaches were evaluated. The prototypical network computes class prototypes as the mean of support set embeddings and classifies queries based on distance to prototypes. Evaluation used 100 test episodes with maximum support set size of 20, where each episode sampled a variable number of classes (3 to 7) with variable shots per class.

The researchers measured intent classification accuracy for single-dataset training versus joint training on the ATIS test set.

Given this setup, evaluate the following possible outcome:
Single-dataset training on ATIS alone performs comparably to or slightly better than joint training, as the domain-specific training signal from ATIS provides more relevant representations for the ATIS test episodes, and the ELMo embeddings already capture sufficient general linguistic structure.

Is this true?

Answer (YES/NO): YES